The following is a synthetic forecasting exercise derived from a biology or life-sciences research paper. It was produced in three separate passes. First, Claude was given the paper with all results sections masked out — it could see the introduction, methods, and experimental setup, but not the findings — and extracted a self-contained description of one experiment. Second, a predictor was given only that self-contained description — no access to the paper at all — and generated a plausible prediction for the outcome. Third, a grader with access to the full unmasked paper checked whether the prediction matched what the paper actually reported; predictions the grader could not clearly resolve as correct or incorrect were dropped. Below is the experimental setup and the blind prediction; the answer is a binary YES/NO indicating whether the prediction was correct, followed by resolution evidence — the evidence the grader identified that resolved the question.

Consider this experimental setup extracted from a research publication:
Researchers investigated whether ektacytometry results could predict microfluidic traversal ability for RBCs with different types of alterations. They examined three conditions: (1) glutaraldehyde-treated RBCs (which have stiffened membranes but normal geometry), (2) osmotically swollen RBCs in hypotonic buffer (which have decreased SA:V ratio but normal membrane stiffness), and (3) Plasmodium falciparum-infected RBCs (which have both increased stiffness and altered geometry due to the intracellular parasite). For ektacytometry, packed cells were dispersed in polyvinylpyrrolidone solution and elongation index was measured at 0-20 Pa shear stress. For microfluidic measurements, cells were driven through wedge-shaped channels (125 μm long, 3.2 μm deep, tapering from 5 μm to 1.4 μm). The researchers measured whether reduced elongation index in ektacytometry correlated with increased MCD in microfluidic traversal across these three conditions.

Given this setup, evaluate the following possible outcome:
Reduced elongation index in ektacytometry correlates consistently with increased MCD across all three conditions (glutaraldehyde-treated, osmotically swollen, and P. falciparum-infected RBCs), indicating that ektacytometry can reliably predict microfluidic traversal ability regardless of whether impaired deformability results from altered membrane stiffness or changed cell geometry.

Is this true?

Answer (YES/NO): NO